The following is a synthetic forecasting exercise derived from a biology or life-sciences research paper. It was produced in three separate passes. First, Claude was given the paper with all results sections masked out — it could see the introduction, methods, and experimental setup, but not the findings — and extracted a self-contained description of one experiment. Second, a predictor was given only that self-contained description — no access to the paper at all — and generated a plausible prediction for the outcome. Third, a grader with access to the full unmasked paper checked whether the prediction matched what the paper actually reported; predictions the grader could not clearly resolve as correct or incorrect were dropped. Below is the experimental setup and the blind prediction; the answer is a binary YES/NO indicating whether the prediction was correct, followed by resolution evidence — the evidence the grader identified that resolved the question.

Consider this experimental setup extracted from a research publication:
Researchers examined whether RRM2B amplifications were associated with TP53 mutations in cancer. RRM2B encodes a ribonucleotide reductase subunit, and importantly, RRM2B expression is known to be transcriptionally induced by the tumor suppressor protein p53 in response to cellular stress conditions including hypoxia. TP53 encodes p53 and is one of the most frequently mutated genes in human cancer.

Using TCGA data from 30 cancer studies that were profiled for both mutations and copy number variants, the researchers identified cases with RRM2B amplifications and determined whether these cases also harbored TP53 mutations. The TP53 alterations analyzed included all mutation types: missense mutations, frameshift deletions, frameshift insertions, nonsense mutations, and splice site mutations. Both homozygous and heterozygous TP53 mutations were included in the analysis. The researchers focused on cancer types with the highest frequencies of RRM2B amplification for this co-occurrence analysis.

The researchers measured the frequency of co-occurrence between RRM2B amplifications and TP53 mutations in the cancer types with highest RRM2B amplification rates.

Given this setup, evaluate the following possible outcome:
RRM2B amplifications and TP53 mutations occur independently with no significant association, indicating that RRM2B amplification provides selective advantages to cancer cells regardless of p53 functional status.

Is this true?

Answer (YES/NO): NO